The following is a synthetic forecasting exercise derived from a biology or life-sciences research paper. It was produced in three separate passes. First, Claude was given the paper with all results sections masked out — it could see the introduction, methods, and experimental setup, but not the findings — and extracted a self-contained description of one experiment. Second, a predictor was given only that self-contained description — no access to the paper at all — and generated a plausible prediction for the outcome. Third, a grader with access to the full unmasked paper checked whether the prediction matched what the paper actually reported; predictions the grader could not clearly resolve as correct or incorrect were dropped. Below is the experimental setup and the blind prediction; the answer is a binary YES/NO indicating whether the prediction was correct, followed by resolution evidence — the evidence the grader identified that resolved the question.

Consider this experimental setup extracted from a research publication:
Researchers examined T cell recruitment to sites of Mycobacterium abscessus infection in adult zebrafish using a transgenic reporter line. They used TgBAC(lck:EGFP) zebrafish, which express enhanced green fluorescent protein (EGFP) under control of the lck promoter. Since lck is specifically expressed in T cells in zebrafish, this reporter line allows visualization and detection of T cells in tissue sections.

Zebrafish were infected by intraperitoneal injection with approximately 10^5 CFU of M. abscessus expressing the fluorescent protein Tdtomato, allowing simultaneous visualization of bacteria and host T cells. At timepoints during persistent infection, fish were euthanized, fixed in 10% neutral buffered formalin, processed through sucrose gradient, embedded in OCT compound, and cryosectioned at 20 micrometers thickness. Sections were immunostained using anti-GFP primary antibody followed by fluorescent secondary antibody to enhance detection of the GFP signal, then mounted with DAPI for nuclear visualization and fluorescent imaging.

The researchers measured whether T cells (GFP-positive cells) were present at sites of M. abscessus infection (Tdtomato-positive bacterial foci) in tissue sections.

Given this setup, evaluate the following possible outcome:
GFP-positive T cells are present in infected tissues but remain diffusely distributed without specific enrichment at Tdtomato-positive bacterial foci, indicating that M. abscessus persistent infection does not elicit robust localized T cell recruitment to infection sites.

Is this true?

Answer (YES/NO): NO